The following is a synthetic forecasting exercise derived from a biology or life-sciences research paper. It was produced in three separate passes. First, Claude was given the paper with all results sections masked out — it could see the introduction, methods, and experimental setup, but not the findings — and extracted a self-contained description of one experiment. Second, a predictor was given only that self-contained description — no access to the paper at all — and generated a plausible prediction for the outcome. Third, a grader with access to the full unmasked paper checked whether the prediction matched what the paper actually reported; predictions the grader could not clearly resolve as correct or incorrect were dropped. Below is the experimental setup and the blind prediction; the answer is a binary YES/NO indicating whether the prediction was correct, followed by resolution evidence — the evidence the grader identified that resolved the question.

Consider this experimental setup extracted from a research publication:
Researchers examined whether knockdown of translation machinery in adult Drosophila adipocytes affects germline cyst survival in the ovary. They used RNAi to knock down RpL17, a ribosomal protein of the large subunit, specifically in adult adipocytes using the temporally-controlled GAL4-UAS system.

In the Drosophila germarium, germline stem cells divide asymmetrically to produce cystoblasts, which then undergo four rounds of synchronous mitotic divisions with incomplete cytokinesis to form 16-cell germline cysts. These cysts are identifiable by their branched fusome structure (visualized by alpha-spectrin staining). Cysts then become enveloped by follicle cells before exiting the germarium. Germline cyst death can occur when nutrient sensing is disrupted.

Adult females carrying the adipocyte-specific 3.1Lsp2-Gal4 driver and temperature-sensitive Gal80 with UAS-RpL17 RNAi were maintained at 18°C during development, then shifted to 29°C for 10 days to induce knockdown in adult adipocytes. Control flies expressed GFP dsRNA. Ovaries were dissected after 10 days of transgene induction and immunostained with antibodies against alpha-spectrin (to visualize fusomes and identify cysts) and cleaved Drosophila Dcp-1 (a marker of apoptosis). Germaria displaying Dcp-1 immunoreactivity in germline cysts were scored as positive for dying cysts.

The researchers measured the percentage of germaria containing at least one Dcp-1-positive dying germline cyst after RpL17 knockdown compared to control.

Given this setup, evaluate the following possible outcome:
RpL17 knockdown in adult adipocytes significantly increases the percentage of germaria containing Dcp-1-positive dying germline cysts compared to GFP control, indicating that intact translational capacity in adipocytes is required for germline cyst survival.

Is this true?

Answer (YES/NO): YES